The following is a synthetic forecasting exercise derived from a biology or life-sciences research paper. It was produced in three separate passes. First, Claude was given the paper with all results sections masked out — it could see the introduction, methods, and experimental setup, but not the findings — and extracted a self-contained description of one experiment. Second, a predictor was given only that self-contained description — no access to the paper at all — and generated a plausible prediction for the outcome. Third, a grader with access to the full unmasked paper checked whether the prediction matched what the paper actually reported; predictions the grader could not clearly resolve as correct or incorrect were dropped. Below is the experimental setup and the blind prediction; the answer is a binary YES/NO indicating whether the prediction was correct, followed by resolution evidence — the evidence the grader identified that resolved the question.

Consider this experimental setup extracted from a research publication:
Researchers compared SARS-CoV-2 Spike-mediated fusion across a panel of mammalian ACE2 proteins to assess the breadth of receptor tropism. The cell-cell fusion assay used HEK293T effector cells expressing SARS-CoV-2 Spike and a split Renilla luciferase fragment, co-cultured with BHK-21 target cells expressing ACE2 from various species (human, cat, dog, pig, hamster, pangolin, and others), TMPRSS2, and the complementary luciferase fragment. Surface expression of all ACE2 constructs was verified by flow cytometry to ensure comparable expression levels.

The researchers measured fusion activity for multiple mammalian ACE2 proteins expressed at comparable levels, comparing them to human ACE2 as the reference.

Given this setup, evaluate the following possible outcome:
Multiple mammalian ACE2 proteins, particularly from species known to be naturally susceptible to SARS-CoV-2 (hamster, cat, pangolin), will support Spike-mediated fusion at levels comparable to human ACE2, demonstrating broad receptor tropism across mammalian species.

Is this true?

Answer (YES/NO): YES